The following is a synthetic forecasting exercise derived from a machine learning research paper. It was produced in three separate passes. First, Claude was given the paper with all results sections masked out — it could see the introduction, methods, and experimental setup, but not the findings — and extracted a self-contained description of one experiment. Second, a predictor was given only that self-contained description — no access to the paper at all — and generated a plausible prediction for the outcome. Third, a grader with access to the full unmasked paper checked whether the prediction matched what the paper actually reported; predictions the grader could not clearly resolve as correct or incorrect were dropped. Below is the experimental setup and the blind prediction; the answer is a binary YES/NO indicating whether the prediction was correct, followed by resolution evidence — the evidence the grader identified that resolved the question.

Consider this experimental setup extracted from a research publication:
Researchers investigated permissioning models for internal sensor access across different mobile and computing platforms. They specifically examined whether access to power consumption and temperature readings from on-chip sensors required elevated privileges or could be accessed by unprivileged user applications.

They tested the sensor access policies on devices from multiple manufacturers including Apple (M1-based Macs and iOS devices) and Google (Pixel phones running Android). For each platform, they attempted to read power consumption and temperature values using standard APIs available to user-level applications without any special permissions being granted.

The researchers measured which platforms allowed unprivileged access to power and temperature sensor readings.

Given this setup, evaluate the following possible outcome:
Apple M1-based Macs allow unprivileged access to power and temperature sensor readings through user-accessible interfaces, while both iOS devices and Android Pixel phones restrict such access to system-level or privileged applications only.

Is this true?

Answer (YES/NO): NO